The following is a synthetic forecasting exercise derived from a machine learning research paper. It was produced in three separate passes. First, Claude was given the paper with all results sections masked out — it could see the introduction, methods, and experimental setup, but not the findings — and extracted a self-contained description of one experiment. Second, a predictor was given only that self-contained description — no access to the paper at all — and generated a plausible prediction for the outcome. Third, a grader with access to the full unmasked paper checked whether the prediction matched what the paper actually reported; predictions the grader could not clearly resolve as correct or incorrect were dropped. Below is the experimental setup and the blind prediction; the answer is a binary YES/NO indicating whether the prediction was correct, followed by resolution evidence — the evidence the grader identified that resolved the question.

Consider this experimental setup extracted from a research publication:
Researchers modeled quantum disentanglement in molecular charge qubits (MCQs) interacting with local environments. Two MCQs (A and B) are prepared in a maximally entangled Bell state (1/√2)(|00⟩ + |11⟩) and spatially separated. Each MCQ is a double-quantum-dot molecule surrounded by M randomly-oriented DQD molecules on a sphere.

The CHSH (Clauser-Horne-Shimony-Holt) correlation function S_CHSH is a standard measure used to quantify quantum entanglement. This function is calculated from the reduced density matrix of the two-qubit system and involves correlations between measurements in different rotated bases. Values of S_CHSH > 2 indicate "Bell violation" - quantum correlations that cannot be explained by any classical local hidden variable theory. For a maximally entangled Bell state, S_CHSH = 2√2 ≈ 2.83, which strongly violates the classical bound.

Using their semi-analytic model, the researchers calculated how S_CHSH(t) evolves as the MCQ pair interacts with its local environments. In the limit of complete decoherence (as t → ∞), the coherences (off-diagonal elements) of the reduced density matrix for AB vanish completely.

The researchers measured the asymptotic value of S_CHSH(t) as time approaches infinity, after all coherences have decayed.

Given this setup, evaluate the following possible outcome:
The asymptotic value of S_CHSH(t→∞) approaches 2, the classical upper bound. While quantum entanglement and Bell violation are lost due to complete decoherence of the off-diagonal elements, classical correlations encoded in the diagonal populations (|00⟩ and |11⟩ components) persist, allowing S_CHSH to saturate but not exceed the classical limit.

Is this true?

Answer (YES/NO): NO